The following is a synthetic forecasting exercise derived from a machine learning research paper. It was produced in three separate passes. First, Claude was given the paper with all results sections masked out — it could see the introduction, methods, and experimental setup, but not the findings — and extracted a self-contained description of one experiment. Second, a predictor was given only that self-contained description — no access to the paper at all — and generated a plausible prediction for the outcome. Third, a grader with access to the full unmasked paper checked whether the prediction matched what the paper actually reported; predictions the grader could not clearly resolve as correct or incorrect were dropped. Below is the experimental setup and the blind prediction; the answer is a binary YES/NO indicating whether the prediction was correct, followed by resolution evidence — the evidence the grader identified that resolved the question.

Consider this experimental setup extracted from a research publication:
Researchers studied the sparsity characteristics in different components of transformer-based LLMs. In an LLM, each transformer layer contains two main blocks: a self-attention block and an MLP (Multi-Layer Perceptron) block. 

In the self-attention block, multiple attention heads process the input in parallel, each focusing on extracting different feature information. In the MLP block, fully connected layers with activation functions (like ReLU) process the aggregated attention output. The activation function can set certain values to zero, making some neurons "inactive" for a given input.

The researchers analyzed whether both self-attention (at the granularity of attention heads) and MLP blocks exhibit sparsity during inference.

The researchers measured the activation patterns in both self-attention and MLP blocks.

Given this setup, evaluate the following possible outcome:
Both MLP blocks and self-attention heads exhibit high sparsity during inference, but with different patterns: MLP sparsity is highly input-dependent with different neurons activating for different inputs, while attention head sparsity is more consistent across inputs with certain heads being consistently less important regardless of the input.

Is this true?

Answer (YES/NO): NO